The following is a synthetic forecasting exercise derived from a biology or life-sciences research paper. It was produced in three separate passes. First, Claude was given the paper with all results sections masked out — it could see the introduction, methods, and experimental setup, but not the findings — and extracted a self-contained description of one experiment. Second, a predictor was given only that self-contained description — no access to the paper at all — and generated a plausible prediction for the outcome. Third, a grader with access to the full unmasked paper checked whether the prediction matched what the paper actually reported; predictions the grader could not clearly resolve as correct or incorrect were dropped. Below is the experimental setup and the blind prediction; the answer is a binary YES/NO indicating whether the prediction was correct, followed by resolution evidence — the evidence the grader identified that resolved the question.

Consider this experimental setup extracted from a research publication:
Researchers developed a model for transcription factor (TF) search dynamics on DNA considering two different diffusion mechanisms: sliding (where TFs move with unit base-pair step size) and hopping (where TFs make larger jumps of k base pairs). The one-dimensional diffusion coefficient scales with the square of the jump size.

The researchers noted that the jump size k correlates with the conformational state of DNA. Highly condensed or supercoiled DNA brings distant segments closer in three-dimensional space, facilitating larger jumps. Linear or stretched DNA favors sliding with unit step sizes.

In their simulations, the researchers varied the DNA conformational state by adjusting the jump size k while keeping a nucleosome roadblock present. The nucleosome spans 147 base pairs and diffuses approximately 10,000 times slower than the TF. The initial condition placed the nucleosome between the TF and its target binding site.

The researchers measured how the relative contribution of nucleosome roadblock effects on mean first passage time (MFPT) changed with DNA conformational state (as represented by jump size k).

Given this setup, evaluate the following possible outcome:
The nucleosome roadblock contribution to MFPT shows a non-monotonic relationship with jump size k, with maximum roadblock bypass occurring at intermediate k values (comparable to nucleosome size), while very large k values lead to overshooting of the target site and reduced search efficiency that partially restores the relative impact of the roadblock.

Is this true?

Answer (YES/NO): NO